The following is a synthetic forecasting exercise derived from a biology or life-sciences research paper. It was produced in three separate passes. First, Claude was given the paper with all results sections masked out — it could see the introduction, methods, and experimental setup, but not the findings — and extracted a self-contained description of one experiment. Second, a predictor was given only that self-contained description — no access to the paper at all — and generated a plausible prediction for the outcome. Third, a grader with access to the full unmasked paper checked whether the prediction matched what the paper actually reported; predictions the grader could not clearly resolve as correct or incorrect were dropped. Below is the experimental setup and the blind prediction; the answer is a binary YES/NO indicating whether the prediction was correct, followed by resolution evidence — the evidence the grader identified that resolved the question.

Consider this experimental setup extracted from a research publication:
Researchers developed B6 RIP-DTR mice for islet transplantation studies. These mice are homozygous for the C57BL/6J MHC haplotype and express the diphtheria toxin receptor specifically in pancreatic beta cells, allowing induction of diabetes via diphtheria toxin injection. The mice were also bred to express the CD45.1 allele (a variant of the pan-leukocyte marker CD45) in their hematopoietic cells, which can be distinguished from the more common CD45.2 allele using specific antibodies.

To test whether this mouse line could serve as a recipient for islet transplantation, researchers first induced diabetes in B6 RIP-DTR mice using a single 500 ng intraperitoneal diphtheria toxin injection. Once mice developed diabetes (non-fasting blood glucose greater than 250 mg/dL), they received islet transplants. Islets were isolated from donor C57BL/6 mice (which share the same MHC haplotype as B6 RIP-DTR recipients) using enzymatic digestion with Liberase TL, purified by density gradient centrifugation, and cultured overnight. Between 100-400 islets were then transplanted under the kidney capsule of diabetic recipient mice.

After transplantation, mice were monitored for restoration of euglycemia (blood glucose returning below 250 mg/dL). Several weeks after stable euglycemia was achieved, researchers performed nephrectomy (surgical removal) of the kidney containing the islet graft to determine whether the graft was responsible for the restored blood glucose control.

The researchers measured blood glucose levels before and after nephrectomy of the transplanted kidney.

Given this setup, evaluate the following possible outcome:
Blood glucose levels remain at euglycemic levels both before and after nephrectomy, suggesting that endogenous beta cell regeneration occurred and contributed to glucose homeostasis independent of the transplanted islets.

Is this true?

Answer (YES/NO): NO